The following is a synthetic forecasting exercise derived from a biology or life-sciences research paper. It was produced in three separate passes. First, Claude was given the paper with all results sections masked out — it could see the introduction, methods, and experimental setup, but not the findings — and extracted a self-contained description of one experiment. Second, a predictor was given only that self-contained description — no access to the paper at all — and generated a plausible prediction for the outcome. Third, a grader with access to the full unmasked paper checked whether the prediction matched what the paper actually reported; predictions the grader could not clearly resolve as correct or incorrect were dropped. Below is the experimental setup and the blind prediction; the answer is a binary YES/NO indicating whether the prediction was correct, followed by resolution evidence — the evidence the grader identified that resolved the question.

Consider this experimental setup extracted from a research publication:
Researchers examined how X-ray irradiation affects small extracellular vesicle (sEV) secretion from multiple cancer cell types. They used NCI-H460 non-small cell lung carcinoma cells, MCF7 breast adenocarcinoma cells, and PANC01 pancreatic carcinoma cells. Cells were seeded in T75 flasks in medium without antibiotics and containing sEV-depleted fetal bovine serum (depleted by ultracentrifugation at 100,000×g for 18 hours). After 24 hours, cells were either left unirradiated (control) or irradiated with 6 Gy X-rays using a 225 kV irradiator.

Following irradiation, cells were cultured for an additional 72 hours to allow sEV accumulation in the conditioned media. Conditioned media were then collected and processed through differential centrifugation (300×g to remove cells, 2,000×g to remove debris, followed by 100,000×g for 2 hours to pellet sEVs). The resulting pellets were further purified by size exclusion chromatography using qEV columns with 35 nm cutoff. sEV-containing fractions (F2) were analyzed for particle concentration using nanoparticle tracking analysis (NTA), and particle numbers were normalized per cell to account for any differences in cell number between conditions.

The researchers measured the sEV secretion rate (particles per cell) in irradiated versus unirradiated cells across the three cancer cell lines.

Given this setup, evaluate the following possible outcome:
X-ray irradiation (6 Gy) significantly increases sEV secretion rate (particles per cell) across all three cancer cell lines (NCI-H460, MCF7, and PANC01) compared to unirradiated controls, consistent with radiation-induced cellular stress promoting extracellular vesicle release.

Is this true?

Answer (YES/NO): YES